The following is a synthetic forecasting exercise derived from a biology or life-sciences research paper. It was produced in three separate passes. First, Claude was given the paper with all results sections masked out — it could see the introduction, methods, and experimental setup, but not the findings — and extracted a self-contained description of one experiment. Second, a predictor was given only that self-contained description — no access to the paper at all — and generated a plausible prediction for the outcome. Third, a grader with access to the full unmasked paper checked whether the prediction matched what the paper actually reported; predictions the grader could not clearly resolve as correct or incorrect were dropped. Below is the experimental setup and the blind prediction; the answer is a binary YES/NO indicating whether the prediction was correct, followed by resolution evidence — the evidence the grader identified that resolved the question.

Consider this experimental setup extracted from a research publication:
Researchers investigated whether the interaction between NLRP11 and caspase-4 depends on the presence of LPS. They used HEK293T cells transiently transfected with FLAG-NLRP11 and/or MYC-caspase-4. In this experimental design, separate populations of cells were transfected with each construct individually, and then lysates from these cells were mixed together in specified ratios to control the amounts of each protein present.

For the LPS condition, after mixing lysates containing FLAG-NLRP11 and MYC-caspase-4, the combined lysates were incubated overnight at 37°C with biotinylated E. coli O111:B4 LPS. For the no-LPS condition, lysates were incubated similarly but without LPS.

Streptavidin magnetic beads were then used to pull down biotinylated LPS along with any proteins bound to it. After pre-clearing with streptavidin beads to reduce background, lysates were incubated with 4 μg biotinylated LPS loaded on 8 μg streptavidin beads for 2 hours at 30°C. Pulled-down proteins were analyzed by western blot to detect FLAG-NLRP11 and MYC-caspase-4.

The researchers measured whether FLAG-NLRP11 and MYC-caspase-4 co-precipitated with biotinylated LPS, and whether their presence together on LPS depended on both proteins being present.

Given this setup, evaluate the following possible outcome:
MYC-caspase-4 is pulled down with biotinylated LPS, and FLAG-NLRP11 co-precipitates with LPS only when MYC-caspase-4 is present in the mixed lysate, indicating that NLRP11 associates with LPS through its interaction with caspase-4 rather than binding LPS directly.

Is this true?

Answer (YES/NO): NO